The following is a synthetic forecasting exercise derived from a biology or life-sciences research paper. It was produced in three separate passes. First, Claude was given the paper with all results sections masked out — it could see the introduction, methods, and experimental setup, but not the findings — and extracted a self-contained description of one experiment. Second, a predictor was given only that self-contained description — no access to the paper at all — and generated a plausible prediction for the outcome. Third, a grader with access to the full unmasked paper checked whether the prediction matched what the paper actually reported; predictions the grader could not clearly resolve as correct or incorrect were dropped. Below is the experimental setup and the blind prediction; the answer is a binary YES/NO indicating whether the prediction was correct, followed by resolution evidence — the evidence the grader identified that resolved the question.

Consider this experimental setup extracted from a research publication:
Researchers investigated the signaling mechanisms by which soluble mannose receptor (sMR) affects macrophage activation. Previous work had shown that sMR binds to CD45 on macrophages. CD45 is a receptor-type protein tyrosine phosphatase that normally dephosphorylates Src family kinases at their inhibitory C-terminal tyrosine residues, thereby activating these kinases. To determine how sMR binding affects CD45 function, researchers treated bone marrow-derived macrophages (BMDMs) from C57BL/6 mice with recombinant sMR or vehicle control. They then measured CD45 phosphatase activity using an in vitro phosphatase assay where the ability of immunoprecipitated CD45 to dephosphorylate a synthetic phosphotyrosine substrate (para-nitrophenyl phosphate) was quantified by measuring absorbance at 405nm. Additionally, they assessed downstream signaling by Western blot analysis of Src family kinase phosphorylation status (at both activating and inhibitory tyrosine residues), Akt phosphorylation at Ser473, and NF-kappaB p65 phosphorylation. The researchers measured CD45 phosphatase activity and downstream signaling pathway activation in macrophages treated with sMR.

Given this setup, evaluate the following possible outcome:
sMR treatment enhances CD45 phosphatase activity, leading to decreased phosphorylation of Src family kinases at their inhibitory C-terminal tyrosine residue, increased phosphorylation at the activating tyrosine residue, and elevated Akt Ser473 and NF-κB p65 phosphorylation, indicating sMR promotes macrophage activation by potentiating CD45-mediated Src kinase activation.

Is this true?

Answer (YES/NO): NO